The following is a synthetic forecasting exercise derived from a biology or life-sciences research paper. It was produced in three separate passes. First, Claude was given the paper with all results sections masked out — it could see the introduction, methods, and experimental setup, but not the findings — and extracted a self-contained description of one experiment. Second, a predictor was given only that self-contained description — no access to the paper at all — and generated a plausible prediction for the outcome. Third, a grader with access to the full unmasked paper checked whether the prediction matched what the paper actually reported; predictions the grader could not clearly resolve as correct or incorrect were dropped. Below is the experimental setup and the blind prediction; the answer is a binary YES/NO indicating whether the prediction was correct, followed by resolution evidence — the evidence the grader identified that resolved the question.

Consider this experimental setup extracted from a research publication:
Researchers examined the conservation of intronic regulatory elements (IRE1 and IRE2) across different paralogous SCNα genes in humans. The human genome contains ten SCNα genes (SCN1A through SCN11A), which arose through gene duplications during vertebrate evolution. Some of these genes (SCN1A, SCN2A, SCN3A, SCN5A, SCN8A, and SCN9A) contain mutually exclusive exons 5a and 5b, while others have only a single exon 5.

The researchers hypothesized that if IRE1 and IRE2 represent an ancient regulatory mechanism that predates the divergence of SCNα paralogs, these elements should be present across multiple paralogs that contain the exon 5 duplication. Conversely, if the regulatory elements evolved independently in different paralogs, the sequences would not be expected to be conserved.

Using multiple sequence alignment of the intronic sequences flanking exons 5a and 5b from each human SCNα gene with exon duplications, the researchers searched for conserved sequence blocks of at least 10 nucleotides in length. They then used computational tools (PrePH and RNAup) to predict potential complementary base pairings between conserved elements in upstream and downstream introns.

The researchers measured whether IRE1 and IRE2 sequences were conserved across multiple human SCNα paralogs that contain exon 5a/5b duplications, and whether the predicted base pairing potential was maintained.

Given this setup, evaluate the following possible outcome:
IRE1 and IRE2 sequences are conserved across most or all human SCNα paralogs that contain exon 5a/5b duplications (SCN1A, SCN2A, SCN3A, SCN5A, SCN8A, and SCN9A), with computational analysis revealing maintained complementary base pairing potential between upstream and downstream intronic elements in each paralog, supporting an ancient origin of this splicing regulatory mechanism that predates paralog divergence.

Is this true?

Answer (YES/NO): NO